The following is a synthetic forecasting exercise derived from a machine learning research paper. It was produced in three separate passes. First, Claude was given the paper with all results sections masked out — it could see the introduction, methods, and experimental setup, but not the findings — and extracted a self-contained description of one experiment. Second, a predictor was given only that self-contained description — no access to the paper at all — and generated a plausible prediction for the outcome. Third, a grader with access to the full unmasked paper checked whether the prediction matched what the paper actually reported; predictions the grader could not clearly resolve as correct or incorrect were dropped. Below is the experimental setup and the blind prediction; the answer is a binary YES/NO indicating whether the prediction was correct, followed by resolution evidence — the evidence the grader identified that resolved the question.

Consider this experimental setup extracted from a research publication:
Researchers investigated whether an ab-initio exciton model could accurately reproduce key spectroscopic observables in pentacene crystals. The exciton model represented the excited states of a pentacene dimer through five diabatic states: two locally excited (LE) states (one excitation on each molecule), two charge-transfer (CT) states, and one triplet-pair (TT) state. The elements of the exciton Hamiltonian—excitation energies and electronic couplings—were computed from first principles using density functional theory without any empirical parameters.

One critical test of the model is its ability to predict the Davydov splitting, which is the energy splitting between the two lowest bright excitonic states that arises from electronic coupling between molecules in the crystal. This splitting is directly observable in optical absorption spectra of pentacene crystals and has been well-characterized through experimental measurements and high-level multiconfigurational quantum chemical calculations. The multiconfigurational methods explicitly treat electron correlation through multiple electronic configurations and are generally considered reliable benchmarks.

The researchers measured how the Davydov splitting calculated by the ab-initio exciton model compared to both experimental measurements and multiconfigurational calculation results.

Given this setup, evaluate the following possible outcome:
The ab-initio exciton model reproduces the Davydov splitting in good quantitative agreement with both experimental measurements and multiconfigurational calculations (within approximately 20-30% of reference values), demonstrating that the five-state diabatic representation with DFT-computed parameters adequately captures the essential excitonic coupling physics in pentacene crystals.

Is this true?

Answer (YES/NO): YES